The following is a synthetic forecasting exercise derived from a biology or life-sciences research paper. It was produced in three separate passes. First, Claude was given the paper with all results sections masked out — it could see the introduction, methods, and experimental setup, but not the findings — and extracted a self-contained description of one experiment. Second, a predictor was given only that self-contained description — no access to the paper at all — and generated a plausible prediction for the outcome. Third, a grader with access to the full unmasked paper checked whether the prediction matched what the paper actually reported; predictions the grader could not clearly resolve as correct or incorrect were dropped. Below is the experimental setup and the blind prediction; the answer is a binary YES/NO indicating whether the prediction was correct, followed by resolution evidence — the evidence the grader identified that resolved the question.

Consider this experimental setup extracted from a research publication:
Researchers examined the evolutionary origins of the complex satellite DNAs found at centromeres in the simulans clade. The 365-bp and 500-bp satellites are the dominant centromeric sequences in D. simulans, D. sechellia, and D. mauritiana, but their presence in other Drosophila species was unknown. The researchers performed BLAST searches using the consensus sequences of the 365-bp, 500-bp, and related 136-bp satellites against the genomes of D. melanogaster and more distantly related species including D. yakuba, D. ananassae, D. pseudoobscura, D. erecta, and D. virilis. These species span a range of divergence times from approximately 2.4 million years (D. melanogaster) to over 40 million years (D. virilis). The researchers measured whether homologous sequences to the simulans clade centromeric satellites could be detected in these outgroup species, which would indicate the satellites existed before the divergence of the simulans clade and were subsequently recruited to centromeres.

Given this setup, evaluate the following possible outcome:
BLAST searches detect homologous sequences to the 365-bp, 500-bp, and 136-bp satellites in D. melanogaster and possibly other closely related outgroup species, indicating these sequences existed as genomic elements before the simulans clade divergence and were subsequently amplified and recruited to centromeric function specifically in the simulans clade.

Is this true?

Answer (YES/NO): NO